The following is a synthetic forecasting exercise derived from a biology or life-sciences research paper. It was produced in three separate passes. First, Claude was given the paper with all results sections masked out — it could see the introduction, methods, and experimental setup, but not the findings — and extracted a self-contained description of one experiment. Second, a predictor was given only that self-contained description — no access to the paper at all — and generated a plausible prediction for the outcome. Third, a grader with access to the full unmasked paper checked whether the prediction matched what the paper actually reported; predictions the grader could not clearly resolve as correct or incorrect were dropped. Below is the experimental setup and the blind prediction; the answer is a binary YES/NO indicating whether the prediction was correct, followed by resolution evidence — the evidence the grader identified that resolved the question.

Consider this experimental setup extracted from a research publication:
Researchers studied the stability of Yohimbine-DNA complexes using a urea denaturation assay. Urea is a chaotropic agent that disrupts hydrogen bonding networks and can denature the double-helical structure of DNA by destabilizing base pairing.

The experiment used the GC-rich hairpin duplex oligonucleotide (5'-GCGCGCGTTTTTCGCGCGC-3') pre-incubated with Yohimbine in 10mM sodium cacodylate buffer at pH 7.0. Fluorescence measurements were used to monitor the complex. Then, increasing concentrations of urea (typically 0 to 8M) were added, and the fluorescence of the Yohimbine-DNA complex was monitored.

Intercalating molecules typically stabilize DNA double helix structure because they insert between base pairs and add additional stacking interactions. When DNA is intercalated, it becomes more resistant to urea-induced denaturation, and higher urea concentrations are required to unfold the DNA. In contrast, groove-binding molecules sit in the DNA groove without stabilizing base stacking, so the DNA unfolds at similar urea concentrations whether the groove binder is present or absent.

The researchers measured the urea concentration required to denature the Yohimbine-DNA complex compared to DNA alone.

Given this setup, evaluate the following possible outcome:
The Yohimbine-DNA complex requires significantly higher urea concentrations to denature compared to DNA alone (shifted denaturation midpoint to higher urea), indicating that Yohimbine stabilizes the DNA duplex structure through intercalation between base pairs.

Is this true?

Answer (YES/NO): NO